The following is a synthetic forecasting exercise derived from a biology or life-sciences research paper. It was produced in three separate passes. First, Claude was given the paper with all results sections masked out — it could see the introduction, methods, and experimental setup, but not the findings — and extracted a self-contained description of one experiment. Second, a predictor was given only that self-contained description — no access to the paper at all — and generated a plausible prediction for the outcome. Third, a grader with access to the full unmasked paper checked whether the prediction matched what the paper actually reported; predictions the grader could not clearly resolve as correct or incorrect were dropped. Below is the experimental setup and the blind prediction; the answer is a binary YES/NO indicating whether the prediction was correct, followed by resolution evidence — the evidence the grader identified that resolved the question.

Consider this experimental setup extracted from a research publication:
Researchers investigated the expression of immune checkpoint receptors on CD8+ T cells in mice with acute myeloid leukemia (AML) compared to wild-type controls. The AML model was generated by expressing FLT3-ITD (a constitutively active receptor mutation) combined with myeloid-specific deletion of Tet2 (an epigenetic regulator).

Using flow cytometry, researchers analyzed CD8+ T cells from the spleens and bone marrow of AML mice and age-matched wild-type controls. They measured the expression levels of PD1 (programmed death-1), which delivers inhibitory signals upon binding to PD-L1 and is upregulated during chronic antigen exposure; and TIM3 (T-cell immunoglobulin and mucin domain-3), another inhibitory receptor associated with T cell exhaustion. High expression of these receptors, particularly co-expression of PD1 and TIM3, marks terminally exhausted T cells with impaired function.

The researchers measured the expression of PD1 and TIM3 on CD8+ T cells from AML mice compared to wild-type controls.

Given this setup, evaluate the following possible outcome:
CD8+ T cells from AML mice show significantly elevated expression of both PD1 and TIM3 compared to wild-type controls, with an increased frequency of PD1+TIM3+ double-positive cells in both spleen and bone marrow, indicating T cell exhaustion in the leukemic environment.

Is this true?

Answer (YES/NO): NO